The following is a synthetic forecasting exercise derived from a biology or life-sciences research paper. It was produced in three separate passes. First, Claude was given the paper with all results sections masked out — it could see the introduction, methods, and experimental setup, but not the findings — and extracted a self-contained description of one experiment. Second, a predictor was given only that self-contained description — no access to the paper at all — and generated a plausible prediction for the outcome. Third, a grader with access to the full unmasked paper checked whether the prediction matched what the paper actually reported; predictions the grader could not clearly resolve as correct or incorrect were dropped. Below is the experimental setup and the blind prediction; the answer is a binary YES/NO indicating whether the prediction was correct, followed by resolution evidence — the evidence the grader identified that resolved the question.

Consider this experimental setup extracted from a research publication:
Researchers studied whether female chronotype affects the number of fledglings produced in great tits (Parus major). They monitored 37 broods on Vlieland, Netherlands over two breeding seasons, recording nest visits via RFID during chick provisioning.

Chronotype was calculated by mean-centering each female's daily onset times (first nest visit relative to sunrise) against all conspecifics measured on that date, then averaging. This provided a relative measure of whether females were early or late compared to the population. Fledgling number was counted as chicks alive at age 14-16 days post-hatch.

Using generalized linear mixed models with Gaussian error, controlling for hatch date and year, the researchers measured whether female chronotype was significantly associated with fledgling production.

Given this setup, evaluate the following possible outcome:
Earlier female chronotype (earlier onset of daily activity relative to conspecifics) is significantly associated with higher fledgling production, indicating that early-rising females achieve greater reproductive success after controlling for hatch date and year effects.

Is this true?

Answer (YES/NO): NO